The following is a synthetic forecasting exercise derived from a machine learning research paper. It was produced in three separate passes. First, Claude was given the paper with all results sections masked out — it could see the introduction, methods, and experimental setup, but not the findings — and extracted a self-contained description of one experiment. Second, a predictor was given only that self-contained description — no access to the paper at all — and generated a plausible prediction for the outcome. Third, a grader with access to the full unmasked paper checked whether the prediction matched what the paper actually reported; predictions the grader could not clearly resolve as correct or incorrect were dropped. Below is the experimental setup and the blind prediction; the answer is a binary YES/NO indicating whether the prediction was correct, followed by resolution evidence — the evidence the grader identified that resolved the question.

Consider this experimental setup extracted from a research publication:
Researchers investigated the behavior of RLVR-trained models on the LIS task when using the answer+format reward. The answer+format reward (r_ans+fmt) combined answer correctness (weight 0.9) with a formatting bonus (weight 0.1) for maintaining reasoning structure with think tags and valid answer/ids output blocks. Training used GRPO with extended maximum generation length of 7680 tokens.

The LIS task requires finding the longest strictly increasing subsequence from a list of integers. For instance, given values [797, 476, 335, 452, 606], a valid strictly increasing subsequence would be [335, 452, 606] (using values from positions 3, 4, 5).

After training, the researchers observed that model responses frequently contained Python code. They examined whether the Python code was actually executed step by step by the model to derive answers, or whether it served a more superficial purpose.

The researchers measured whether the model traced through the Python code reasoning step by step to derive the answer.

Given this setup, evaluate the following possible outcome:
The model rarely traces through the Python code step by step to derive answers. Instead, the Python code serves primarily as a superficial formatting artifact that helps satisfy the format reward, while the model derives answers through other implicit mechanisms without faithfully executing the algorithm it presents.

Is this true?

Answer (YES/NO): YES